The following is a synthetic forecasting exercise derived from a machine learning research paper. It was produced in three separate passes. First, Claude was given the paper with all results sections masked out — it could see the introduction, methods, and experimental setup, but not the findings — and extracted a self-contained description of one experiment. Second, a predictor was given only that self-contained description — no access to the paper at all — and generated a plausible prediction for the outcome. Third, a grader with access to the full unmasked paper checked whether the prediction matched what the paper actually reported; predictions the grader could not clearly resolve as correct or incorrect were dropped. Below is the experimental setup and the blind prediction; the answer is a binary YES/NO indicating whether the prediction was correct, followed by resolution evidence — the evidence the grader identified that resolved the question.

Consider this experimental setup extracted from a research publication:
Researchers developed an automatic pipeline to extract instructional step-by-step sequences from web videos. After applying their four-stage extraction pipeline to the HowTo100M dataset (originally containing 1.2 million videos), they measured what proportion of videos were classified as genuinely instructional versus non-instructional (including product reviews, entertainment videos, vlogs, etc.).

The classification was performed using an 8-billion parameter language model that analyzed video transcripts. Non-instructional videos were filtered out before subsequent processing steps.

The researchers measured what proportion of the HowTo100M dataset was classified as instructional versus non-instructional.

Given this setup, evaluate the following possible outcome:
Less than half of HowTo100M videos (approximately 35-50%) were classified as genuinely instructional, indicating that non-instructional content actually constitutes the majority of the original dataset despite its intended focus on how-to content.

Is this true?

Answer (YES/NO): NO